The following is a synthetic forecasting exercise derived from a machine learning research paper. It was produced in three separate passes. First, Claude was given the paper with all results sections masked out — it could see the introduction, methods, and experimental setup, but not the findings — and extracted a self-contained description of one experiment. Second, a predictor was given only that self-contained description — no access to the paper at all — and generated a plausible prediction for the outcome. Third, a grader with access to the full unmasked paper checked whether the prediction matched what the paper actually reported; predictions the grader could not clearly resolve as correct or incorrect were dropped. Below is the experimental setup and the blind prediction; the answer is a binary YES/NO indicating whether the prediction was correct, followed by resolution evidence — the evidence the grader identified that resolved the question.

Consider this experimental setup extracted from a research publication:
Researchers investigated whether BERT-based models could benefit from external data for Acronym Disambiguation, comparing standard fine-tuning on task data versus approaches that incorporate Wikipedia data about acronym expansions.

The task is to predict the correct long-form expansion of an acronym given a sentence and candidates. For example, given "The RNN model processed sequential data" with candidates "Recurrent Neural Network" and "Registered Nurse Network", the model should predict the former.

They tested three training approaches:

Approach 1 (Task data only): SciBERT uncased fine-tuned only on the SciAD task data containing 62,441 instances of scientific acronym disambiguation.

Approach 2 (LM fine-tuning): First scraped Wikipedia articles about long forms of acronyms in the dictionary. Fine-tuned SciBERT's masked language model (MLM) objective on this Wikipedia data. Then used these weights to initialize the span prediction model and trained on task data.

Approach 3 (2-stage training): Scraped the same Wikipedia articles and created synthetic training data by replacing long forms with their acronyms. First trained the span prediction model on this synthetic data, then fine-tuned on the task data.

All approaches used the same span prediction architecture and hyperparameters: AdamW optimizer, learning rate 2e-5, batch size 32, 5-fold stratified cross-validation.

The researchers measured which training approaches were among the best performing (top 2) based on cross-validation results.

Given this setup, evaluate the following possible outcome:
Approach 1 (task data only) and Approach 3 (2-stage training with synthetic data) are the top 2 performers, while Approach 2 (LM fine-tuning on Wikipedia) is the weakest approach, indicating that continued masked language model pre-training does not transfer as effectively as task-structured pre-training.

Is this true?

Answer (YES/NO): YES